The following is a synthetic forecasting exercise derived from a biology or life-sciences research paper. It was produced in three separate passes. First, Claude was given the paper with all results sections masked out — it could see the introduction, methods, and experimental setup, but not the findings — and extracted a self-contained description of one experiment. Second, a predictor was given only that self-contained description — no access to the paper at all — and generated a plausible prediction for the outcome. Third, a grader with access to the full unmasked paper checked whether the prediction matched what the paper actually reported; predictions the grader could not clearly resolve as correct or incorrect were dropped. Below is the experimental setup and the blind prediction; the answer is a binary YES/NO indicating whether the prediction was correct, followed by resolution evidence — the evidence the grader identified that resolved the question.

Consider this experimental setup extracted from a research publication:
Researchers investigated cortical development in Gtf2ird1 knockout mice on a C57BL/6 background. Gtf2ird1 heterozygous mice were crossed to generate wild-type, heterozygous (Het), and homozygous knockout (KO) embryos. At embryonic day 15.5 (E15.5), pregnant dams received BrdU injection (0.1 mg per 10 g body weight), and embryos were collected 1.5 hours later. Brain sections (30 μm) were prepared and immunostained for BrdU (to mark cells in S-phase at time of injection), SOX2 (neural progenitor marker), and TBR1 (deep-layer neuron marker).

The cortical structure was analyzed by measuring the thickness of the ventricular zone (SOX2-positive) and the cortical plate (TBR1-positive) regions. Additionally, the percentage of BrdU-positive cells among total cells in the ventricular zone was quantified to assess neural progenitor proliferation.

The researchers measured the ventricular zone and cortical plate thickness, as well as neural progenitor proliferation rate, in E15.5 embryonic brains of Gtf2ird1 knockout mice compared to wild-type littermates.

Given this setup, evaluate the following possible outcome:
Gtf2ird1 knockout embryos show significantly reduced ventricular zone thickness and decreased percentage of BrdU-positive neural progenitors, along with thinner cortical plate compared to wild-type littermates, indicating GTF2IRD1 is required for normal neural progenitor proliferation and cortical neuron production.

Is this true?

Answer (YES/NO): NO